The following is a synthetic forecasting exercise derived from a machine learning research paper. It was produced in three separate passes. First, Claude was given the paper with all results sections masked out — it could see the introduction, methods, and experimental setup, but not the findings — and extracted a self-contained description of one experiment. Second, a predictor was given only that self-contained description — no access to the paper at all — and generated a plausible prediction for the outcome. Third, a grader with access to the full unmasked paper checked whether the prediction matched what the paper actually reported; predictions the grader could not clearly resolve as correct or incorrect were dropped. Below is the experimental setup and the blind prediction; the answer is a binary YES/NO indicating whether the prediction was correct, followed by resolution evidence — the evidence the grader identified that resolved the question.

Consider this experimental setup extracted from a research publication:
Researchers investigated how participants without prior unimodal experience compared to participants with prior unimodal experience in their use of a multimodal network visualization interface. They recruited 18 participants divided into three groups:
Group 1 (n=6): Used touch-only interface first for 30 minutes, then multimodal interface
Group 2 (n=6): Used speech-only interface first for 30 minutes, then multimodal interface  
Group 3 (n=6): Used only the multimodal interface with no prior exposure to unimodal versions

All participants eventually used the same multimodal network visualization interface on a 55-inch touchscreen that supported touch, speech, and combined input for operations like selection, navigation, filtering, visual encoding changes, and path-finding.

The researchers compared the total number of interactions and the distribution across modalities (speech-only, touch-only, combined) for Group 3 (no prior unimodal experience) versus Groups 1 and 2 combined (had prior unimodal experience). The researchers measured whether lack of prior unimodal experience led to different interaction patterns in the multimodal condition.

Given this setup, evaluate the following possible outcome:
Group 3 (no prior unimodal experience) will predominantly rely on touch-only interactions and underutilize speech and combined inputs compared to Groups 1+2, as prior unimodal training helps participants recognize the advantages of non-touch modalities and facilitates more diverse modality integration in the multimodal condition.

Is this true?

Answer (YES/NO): NO